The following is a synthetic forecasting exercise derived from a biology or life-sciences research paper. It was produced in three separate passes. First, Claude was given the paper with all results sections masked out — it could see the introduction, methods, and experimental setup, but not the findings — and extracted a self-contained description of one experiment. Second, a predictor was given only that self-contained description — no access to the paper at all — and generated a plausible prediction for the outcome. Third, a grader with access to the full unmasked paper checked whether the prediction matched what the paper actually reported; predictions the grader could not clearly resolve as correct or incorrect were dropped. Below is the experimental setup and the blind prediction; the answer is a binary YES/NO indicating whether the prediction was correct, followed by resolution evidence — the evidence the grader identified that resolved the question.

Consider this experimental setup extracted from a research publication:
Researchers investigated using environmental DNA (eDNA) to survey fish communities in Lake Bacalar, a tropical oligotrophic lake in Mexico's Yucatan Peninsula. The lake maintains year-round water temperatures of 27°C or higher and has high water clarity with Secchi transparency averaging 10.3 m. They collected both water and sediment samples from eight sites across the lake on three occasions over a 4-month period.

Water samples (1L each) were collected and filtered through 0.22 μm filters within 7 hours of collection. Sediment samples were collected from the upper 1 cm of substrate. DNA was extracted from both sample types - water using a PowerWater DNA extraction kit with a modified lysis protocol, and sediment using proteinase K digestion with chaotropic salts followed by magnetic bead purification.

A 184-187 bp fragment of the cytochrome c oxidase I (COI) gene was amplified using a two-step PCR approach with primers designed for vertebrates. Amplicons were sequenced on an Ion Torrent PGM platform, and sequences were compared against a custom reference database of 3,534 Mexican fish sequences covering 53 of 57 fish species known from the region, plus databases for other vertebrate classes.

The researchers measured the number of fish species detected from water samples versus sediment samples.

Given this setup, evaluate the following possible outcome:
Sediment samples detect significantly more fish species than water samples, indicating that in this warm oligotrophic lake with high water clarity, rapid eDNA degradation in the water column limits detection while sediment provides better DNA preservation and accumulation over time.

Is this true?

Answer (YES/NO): NO